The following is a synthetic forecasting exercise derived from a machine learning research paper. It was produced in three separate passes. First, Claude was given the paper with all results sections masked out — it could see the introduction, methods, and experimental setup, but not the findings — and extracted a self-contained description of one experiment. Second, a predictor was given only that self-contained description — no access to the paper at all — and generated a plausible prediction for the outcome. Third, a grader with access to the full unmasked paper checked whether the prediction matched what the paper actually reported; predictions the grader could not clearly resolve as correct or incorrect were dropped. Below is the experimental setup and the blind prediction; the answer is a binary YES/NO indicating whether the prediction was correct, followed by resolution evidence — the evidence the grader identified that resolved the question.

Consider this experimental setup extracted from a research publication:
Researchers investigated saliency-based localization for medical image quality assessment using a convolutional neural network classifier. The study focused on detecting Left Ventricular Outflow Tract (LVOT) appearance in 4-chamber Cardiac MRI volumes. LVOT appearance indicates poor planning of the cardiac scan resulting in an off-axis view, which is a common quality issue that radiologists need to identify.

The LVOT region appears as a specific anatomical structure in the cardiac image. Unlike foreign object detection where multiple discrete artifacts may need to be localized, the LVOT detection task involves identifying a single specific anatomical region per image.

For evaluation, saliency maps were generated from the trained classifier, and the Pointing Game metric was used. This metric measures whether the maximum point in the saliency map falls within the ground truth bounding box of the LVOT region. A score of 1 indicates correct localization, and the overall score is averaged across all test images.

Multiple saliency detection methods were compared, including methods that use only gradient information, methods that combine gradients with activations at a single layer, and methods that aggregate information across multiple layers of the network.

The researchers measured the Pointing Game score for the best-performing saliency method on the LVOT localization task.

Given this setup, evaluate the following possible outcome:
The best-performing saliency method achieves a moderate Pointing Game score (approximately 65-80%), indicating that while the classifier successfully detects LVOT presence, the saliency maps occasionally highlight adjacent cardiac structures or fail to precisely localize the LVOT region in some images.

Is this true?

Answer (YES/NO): NO